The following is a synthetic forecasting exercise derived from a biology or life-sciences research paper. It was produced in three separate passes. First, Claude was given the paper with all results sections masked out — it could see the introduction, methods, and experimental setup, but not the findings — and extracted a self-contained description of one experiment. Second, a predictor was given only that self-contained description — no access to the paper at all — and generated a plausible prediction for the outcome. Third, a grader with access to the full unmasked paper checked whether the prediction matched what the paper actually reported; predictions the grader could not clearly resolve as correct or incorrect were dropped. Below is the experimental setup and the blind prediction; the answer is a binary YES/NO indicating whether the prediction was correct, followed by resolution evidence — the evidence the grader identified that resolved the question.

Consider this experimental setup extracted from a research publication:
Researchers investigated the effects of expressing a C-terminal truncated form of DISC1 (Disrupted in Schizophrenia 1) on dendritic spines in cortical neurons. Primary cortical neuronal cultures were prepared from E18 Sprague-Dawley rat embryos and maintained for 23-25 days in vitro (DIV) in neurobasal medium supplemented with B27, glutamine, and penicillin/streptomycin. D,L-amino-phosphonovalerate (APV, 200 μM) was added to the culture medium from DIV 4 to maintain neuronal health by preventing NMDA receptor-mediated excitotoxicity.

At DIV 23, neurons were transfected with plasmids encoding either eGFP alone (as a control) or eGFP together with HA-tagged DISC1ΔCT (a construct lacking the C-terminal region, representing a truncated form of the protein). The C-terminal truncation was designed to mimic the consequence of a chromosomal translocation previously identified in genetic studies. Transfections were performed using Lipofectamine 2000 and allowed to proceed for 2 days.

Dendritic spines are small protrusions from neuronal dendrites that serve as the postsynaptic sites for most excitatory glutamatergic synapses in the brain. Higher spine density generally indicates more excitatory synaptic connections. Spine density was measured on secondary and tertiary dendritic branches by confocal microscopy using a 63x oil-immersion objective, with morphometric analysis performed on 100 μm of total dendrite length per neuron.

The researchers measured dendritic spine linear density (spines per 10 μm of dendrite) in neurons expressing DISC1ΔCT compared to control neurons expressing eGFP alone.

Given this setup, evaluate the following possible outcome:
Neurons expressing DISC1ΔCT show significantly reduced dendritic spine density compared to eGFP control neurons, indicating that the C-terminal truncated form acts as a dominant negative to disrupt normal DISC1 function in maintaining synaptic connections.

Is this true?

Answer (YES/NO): YES